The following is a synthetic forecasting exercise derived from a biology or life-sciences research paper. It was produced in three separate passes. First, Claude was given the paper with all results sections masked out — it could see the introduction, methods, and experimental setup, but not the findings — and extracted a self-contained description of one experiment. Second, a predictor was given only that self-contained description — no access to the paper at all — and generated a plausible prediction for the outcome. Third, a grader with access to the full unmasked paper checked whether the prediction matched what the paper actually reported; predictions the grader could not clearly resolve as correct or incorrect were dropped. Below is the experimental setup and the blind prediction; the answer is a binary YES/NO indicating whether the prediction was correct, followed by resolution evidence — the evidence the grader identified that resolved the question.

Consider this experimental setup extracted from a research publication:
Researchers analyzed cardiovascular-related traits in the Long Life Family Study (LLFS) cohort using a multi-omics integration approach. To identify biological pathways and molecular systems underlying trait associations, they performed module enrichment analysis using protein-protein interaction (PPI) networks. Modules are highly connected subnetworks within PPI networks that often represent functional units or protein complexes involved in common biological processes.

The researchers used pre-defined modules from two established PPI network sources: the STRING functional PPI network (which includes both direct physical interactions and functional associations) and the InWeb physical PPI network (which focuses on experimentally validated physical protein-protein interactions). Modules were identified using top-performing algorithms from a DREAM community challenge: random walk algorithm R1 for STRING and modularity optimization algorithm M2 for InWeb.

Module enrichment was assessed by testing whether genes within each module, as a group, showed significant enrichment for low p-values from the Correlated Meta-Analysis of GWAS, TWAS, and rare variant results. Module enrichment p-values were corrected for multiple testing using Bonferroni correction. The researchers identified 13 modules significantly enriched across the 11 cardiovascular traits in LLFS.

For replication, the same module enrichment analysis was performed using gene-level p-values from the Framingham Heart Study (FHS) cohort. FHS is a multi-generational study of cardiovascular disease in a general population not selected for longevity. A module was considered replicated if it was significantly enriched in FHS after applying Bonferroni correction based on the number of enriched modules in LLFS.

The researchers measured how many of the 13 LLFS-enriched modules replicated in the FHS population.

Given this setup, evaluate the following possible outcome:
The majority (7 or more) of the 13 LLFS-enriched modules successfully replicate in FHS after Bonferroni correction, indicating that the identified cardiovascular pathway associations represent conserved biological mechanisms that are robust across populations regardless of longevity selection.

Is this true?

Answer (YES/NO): NO